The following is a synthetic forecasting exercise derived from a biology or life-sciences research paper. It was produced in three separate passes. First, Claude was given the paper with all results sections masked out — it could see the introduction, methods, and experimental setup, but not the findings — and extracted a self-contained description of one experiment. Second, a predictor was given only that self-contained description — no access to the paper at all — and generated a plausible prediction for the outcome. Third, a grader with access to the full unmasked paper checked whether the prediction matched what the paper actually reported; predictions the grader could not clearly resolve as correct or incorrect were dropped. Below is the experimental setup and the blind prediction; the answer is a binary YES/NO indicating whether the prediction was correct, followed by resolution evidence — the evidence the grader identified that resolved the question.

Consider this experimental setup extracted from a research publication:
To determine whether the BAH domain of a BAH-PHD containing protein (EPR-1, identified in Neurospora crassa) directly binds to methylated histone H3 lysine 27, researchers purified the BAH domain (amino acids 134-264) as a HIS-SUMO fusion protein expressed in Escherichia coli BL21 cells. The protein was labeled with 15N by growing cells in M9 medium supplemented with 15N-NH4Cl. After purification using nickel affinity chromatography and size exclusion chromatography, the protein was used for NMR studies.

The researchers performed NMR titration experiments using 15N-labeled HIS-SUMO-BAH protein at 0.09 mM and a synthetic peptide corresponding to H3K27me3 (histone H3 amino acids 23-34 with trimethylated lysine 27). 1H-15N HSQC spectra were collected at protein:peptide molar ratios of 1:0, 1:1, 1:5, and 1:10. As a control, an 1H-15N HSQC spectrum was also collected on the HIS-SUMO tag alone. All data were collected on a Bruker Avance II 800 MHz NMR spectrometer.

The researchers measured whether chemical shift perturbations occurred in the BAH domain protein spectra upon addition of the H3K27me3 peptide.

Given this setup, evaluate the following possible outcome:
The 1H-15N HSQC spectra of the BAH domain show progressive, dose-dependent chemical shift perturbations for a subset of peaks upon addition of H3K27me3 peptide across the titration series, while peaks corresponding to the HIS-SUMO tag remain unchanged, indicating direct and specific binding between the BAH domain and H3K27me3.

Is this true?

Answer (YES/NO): YES